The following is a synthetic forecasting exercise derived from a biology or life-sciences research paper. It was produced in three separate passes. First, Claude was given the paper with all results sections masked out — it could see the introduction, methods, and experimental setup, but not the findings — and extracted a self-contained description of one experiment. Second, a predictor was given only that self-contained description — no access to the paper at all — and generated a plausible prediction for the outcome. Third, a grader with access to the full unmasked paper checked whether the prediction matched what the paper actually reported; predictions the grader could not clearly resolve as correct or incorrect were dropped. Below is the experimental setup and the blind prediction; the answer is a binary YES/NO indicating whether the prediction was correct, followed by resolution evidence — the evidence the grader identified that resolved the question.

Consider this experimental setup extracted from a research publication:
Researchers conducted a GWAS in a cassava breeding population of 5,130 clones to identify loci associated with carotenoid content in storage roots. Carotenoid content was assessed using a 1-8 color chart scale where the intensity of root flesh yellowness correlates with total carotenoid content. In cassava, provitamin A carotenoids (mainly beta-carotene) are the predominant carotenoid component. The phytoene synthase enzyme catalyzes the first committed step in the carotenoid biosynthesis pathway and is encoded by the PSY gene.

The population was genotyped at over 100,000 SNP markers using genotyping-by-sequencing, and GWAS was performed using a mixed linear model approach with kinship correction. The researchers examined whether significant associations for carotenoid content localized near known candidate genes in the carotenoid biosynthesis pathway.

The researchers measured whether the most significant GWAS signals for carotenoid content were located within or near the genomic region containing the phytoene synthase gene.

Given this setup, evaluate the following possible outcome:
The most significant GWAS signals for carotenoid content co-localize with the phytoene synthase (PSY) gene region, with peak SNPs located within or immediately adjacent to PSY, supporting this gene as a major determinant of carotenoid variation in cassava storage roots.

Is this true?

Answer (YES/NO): YES